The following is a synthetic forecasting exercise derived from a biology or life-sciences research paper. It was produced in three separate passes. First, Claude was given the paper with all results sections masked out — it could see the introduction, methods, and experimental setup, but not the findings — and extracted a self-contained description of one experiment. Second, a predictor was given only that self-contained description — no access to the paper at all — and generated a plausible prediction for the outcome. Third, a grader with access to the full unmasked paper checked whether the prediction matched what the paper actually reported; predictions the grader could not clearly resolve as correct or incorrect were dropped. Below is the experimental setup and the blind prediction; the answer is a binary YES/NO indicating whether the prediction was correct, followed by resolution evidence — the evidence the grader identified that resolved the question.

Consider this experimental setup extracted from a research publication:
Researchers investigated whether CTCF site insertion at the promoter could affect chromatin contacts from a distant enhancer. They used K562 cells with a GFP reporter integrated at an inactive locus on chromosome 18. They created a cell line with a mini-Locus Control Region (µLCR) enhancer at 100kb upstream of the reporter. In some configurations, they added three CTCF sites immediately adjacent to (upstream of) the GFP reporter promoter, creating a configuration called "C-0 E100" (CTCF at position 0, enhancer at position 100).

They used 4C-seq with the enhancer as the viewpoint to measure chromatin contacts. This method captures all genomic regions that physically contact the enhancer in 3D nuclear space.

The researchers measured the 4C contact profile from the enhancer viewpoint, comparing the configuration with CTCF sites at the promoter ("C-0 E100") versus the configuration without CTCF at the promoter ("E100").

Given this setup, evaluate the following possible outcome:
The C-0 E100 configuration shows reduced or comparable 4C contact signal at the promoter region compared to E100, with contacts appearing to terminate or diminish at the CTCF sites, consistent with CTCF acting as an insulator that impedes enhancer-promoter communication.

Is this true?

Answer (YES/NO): NO